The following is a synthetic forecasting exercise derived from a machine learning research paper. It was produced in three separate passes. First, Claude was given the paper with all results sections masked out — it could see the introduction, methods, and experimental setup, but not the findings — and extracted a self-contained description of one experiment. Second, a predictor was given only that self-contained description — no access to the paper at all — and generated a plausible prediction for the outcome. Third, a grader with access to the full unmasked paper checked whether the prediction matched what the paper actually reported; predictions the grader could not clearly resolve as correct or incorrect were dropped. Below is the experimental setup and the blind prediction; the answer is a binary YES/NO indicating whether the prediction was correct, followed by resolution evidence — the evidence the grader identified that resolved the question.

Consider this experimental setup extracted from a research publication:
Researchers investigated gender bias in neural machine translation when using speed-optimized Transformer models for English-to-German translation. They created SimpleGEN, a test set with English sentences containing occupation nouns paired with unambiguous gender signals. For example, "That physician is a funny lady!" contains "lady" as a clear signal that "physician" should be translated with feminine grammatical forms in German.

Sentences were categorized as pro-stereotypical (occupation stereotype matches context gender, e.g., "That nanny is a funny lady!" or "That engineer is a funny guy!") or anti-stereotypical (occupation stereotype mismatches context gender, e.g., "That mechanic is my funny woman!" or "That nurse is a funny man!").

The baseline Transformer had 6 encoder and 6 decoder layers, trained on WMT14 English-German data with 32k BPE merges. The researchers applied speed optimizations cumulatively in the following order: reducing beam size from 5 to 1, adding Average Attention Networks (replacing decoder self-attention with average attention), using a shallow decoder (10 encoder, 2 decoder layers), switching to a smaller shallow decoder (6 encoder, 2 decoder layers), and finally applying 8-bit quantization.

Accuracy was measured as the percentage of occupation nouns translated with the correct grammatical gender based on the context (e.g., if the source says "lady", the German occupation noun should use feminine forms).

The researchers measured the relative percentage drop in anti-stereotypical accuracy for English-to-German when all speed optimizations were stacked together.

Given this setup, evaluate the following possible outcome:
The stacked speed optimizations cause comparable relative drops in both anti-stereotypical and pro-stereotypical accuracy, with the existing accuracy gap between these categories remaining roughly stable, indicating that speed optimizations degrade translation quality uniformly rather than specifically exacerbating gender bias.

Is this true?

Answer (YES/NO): NO